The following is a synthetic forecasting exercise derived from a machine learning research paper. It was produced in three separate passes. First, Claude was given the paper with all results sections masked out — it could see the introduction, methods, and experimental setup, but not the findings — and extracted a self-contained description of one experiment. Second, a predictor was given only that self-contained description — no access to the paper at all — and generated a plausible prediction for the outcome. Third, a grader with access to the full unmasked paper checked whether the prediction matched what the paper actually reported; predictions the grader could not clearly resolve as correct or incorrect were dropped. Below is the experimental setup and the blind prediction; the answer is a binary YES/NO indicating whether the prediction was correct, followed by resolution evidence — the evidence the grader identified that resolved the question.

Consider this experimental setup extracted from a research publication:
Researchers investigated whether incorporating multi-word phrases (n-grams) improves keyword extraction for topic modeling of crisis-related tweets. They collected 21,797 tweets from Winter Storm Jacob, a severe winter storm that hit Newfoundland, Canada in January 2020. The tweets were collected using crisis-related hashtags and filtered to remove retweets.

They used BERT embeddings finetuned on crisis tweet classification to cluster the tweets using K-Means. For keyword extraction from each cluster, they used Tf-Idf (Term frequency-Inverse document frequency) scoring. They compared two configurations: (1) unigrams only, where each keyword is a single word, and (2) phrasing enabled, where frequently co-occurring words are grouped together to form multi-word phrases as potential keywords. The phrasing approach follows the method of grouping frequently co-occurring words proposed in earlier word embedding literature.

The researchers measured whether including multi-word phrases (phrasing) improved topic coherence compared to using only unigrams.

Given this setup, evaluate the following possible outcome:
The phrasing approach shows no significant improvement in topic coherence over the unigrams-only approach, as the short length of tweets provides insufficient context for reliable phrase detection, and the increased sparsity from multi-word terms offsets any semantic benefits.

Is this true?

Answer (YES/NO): YES